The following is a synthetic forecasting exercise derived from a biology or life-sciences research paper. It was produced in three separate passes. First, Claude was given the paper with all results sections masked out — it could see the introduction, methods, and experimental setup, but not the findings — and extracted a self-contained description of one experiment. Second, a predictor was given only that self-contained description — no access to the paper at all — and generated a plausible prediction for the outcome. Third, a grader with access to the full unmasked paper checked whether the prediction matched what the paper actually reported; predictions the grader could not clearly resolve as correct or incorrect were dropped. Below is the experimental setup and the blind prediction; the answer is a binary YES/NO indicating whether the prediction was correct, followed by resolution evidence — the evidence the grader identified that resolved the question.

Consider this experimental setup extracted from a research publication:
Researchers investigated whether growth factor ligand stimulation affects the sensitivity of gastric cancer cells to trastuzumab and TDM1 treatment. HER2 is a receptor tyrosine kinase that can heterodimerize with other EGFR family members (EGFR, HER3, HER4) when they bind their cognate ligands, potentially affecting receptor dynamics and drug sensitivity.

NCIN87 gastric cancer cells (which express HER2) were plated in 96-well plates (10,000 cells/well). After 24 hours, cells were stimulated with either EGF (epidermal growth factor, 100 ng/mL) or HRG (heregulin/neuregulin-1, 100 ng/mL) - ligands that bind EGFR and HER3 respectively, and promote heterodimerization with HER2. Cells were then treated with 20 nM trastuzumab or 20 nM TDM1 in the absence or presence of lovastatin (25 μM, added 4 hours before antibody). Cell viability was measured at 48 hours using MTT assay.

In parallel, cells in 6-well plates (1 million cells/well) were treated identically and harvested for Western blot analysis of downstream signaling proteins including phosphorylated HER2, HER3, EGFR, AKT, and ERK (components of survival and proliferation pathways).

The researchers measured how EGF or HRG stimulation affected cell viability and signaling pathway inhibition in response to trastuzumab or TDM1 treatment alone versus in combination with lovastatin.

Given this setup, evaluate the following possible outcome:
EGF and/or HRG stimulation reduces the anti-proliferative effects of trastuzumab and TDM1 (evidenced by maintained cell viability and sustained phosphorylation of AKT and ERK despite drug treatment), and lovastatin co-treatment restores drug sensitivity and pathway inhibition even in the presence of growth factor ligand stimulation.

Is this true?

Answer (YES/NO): NO